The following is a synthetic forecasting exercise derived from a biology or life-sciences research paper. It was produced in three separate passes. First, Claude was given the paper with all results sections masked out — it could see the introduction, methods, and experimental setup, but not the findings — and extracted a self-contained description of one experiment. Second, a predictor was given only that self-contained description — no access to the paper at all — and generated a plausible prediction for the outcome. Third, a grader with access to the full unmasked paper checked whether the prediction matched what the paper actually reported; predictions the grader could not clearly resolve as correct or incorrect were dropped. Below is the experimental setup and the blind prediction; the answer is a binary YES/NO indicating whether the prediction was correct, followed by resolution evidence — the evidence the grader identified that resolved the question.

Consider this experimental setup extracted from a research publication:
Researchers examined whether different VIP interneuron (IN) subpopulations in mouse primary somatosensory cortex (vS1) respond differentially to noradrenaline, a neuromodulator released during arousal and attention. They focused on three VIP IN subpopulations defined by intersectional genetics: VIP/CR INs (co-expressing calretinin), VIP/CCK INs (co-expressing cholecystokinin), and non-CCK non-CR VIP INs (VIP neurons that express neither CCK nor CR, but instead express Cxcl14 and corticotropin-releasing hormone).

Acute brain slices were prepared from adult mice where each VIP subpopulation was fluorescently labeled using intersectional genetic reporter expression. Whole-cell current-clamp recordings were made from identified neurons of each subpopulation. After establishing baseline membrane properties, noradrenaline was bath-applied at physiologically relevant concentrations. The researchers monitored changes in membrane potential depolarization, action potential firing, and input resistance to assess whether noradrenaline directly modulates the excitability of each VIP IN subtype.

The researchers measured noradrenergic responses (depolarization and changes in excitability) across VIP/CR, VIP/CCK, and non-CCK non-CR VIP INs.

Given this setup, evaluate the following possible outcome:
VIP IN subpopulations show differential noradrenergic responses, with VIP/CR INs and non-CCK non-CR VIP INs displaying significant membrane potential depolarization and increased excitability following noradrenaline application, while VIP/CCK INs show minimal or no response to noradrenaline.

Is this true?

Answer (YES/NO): NO